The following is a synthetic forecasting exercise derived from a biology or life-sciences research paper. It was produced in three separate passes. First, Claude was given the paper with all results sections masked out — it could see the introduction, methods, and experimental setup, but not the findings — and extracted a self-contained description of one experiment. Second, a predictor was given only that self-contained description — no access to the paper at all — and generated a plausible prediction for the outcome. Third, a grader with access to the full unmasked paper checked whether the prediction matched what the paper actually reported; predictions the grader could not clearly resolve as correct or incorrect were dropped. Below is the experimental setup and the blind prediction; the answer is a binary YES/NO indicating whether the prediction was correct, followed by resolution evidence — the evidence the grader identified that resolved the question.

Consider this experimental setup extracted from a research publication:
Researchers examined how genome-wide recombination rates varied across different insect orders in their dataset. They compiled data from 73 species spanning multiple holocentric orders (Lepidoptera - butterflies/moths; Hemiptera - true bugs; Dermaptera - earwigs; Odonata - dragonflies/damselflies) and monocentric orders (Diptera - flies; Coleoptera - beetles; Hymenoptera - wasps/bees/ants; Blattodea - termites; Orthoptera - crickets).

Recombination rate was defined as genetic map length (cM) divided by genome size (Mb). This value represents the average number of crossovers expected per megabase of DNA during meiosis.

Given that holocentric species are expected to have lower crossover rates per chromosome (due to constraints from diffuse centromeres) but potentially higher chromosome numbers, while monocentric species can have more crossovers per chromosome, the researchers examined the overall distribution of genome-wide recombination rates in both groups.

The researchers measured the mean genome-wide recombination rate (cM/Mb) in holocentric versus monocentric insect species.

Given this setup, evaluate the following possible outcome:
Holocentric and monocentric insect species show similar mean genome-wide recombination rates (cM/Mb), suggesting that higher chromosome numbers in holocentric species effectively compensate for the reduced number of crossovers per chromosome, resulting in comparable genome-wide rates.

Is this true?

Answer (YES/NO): NO